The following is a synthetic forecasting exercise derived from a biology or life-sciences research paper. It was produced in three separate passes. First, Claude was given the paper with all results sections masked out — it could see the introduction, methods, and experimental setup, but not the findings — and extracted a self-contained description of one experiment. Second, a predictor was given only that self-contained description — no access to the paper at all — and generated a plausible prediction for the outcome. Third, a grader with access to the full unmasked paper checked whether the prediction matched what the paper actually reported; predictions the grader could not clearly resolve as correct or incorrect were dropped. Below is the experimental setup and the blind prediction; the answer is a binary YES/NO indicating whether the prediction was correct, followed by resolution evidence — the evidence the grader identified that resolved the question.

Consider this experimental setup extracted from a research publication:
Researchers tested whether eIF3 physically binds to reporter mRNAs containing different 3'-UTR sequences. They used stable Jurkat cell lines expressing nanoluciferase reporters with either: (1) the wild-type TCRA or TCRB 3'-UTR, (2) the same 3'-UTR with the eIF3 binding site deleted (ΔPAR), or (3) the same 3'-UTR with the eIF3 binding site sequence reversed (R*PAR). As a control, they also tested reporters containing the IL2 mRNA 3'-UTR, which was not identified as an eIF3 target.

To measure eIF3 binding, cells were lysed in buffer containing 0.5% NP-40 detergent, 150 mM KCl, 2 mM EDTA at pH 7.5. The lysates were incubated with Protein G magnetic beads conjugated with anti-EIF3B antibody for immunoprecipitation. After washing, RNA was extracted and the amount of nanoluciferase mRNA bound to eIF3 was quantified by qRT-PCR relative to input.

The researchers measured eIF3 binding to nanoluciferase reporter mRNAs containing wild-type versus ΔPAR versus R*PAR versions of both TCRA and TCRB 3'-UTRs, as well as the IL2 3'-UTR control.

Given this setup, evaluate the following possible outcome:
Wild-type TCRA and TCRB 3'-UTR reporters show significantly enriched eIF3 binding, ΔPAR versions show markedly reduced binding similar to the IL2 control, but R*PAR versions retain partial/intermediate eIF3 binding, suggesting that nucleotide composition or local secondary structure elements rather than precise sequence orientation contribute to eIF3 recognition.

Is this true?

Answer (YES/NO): NO